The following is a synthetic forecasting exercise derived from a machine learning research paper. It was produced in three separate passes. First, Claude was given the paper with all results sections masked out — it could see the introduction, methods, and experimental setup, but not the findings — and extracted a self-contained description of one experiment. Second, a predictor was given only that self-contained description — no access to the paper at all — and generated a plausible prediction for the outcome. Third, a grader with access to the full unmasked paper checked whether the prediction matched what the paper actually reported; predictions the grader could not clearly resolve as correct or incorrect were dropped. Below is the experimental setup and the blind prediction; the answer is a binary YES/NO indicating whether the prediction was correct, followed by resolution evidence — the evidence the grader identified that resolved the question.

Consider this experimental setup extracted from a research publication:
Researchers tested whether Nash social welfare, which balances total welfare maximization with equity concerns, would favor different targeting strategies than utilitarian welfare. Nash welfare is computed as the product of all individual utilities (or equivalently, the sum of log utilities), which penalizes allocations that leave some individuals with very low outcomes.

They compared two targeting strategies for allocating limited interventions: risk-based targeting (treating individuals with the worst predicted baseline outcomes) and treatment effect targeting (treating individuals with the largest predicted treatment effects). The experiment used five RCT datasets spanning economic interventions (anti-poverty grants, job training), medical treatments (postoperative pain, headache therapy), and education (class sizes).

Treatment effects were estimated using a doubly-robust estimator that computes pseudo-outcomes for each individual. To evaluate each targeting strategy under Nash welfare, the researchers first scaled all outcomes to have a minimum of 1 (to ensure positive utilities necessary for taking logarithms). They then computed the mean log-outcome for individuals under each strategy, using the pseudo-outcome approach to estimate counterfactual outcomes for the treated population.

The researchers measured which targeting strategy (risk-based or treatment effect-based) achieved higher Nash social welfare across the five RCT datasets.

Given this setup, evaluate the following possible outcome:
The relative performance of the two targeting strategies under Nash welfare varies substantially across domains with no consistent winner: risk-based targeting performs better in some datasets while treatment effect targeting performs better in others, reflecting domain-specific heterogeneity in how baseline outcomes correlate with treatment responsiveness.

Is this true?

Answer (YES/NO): NO